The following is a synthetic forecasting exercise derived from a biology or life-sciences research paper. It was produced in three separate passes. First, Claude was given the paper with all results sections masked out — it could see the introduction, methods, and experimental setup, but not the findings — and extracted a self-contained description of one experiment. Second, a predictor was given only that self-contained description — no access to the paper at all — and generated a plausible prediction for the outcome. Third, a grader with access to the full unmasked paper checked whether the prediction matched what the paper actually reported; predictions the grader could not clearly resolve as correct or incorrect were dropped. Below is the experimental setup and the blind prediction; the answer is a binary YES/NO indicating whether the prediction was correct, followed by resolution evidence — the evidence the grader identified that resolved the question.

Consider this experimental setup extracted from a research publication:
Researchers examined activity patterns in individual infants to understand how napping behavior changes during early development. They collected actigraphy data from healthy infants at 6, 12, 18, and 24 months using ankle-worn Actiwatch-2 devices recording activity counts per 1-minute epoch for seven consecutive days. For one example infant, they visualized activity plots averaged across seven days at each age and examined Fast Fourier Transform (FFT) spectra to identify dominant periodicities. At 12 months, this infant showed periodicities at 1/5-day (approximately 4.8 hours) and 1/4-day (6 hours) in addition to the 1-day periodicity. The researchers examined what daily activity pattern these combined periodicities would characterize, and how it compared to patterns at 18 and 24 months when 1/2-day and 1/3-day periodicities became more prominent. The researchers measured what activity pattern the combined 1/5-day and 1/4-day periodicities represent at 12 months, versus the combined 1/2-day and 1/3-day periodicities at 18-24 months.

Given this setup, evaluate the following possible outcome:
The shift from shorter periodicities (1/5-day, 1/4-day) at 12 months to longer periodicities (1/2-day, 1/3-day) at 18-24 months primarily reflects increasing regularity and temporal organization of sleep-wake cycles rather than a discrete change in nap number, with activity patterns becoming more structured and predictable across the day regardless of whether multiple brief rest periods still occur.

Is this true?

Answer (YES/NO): NO